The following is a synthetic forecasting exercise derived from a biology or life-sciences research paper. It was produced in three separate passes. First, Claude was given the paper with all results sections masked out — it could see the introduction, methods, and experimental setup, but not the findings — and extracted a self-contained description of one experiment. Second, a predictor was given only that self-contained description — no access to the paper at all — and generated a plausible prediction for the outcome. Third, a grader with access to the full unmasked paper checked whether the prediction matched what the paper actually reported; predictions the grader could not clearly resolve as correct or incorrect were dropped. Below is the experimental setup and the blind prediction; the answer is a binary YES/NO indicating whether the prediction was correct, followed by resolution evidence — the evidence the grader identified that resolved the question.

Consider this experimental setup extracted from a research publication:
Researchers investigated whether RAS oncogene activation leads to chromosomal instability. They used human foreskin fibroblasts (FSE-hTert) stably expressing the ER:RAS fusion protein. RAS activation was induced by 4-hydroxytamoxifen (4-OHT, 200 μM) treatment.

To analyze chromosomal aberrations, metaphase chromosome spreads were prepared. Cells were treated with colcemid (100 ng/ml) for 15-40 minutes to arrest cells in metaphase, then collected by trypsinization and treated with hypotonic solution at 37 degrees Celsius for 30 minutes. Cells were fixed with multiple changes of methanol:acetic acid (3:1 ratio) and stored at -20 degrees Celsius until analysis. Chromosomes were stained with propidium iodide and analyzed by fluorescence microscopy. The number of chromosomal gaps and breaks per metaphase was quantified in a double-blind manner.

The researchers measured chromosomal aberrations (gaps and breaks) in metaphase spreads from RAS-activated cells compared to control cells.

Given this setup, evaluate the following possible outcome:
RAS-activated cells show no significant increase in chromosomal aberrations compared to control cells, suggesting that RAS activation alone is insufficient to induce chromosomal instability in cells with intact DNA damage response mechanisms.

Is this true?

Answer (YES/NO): NO